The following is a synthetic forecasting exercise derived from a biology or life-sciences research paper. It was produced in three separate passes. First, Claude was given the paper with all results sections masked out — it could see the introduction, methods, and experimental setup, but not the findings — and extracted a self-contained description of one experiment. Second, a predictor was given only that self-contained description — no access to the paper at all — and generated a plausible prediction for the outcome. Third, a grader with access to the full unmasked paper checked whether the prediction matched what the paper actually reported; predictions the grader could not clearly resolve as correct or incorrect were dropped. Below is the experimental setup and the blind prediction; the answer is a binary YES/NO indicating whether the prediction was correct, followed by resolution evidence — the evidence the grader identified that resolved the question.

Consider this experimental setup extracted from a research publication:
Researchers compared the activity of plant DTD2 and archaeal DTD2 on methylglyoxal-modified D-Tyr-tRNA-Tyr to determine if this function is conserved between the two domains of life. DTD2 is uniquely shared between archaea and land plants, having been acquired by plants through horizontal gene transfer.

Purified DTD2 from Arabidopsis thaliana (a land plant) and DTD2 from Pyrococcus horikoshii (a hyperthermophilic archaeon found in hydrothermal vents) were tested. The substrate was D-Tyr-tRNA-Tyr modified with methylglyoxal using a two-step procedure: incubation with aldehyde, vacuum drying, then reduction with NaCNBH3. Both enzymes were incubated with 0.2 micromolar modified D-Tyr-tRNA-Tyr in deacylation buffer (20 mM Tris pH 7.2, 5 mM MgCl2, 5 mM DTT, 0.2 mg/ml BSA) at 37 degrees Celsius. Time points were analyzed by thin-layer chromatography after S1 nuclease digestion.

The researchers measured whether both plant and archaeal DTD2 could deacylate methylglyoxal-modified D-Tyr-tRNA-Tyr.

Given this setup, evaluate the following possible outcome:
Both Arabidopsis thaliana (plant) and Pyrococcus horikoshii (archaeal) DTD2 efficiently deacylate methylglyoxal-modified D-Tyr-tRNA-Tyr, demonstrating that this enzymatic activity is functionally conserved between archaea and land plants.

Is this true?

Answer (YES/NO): YES